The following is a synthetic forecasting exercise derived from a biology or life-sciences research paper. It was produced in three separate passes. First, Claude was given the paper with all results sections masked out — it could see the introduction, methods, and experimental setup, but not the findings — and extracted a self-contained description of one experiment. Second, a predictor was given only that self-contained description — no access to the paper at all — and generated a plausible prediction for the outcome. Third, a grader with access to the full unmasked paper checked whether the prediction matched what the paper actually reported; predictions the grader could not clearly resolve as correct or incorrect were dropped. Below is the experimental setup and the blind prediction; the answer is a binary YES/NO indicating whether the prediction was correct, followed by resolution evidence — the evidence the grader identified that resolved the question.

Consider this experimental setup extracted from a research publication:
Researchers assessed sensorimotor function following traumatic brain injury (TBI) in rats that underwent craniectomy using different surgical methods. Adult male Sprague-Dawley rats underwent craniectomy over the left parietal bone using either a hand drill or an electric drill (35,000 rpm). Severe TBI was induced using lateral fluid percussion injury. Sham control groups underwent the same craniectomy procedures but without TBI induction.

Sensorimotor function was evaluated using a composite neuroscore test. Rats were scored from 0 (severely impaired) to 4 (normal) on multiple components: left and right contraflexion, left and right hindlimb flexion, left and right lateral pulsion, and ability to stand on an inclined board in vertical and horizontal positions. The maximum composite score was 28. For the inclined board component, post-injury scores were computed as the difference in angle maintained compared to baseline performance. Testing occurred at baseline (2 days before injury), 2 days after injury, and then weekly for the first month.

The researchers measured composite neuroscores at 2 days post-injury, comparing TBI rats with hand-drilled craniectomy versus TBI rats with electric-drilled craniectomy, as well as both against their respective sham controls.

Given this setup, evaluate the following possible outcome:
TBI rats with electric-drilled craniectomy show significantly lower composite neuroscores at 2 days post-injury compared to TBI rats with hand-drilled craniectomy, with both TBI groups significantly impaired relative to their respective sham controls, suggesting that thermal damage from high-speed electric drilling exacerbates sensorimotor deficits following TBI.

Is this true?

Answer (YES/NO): NO